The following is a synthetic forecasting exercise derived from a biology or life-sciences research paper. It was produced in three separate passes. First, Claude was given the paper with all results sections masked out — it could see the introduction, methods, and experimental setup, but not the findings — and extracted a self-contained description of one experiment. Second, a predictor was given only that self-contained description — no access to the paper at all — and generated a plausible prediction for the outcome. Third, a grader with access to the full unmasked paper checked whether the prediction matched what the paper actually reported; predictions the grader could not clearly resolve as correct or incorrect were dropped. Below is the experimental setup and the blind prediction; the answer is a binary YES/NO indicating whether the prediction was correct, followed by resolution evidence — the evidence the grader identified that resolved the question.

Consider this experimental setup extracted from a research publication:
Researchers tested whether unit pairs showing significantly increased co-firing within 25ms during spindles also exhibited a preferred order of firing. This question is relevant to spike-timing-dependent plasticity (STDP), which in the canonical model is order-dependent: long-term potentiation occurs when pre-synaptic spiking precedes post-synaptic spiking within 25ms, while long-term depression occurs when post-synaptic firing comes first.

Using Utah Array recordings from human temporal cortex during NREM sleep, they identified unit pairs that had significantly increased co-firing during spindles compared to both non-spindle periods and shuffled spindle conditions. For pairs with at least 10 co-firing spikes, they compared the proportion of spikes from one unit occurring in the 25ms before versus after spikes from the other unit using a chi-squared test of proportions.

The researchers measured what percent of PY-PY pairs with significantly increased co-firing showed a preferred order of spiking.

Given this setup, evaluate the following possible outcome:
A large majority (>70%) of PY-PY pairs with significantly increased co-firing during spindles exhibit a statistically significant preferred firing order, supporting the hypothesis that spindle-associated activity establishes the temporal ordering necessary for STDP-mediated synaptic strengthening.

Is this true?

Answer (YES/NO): NO